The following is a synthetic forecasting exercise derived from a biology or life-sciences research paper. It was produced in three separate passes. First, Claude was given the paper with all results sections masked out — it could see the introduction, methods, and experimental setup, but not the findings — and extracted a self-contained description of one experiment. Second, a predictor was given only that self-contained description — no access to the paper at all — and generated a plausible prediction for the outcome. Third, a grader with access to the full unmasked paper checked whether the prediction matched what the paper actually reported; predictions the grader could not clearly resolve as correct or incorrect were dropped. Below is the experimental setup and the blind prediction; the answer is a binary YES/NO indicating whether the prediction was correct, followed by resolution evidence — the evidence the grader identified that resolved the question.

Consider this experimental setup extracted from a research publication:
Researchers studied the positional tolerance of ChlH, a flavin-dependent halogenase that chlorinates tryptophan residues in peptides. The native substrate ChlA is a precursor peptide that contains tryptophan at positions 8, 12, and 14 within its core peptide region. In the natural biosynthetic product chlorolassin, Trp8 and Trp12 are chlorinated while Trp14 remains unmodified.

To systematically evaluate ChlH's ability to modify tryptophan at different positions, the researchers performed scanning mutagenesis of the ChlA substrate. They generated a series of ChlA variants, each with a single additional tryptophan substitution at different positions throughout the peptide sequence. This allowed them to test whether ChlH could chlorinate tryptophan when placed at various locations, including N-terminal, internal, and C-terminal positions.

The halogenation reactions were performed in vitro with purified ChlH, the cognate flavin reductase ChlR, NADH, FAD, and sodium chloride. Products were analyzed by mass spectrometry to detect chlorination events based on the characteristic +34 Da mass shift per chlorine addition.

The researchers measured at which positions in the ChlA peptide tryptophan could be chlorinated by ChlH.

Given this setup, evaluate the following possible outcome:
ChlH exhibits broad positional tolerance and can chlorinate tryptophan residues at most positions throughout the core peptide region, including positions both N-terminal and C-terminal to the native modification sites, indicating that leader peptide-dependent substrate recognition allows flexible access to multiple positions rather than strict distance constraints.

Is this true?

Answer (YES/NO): NO